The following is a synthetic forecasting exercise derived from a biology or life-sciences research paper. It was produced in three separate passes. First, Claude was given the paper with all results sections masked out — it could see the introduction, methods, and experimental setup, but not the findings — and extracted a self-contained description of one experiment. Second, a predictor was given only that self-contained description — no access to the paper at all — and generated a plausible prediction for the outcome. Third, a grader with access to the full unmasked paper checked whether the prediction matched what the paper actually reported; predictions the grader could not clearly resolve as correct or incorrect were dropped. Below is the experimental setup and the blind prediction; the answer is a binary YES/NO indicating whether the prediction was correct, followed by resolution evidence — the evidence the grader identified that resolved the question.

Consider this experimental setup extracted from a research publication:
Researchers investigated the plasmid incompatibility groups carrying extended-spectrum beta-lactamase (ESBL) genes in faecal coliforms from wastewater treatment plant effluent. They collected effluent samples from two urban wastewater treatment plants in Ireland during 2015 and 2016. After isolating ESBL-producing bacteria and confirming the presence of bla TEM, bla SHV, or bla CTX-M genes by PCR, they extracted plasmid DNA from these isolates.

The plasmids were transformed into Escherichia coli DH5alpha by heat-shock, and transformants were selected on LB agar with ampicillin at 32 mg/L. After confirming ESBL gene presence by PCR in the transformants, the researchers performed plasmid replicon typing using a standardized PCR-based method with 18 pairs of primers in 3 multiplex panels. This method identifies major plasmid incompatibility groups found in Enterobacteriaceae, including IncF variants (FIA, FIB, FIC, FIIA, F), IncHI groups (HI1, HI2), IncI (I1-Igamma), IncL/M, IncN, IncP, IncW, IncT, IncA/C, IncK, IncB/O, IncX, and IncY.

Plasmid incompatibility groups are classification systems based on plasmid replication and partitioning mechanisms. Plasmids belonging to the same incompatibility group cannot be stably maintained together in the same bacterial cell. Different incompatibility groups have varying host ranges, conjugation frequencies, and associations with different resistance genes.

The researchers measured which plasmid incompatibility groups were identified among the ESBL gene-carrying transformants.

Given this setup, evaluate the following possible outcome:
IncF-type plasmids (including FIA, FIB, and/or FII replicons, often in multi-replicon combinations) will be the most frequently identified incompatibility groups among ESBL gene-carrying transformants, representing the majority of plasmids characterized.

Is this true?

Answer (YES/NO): YES